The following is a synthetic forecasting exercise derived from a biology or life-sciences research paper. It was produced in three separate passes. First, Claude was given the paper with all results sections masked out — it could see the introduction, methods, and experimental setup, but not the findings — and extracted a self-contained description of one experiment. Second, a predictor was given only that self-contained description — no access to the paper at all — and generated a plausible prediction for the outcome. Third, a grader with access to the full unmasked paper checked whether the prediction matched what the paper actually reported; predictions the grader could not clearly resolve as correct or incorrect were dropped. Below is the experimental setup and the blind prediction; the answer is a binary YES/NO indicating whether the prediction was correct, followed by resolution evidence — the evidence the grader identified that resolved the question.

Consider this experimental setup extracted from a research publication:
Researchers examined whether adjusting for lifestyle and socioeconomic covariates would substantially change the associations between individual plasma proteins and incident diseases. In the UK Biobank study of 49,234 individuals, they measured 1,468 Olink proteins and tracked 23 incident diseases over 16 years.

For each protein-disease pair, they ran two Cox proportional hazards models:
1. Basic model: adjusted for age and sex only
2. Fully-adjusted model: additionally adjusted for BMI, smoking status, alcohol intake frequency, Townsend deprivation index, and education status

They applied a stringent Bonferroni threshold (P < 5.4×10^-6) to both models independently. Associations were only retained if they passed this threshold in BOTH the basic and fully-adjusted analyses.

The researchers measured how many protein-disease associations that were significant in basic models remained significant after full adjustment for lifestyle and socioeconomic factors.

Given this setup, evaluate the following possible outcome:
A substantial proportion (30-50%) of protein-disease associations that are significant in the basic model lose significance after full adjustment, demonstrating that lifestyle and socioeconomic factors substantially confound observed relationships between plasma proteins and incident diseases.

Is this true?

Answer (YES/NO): YES